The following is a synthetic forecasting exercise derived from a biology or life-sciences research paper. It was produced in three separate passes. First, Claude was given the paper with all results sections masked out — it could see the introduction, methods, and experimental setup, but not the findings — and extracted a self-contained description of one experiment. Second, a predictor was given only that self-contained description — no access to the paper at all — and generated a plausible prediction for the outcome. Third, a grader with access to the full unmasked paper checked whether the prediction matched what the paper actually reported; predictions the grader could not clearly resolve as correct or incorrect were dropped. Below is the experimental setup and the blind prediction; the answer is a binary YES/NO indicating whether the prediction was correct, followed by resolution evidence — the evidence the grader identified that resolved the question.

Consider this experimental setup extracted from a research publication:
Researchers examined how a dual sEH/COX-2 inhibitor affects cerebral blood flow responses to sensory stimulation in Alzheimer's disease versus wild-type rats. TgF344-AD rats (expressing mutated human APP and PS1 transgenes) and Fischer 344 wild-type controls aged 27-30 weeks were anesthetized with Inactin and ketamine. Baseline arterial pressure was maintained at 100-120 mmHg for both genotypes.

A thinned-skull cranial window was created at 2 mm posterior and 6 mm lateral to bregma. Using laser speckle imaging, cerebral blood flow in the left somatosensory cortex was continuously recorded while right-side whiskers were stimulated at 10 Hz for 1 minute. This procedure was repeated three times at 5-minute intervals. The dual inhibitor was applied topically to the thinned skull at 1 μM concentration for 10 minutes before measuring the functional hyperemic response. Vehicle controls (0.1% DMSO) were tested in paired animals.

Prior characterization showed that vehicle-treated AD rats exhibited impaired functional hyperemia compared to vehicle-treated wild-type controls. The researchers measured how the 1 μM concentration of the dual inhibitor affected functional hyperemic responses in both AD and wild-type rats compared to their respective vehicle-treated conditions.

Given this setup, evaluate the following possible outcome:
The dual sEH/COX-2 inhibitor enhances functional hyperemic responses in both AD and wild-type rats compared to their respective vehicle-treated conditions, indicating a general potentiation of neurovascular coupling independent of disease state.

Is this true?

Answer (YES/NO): YES